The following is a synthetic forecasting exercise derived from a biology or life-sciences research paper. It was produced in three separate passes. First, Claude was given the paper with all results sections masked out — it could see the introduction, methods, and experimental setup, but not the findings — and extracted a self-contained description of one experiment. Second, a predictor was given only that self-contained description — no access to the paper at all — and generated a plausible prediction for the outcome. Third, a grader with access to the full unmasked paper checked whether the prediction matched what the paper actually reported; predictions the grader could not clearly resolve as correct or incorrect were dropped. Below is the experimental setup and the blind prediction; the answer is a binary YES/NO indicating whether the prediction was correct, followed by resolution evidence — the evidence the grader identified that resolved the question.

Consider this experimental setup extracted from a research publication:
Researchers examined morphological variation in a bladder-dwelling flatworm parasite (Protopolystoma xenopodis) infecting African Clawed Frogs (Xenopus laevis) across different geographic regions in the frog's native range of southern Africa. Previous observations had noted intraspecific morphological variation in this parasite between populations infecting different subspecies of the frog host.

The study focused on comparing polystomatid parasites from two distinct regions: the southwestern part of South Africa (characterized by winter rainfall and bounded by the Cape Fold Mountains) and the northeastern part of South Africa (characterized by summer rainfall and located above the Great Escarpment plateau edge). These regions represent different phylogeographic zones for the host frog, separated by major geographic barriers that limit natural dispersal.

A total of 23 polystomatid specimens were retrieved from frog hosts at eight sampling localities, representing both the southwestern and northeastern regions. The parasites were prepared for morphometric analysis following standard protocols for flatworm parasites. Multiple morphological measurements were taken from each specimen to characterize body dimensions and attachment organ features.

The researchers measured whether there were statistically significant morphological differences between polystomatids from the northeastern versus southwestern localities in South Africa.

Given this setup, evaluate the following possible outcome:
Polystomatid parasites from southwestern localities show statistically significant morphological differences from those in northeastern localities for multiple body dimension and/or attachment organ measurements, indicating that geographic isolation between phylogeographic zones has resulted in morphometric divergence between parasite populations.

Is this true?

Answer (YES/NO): YES